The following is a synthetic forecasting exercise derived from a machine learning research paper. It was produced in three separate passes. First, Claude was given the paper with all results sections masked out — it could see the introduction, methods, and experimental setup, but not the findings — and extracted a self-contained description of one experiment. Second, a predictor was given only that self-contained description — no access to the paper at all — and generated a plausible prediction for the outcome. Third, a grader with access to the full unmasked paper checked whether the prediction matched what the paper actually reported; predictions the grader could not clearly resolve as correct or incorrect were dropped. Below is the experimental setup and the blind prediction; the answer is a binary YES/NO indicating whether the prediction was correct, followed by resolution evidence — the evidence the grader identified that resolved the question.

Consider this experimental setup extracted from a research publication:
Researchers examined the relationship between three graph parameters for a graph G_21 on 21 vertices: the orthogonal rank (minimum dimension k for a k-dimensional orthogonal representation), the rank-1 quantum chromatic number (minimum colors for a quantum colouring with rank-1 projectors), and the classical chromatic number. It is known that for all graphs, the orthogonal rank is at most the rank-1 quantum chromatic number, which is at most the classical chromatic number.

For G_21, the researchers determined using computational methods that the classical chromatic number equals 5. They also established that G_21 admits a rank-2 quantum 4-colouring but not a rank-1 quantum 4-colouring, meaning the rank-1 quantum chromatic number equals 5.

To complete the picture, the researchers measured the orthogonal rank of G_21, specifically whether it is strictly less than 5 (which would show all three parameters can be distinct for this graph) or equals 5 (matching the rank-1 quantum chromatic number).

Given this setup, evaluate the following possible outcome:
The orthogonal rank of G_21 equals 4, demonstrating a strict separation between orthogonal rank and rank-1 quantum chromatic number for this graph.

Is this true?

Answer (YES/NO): NO